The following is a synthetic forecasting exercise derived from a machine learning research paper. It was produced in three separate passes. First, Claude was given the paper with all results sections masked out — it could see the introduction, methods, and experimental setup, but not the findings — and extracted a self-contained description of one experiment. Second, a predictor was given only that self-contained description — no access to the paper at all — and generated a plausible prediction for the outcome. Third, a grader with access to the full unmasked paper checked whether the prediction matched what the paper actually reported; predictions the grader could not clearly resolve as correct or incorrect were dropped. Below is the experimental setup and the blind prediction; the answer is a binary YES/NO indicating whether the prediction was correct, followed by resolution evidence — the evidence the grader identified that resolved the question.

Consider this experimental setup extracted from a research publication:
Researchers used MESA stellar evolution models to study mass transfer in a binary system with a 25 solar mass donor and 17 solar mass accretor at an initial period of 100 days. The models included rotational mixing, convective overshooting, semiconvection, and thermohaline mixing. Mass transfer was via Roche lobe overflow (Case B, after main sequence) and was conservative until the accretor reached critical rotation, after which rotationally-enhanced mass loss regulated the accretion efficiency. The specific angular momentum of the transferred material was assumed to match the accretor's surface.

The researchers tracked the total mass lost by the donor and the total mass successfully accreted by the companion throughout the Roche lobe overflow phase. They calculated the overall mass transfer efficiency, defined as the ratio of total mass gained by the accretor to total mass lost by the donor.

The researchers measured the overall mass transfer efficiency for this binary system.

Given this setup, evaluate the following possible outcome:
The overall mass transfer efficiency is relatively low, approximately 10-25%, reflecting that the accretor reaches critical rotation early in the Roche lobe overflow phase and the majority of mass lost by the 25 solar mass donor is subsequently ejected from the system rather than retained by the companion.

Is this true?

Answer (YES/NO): NO